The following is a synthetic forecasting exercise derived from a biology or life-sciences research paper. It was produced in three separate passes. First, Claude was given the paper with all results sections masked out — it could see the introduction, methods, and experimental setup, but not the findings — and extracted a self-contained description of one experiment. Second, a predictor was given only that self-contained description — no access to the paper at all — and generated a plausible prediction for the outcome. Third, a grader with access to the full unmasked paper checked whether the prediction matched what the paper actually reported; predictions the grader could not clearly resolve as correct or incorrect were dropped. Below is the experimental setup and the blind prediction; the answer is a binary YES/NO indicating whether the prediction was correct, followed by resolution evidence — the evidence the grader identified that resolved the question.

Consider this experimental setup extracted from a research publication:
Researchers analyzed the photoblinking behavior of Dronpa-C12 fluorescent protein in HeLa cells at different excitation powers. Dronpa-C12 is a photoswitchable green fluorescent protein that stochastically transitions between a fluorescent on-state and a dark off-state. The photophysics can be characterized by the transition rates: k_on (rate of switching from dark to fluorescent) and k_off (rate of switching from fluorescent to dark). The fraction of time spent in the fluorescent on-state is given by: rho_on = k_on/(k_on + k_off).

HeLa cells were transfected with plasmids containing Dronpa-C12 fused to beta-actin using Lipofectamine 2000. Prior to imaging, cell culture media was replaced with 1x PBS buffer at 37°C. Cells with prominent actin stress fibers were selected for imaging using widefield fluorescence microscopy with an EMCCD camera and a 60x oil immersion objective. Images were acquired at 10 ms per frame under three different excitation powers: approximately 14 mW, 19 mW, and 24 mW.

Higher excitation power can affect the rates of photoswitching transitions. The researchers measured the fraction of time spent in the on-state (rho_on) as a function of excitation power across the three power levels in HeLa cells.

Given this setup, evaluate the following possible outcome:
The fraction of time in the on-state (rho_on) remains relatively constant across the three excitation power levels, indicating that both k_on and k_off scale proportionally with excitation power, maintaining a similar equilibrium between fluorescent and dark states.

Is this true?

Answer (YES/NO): NO